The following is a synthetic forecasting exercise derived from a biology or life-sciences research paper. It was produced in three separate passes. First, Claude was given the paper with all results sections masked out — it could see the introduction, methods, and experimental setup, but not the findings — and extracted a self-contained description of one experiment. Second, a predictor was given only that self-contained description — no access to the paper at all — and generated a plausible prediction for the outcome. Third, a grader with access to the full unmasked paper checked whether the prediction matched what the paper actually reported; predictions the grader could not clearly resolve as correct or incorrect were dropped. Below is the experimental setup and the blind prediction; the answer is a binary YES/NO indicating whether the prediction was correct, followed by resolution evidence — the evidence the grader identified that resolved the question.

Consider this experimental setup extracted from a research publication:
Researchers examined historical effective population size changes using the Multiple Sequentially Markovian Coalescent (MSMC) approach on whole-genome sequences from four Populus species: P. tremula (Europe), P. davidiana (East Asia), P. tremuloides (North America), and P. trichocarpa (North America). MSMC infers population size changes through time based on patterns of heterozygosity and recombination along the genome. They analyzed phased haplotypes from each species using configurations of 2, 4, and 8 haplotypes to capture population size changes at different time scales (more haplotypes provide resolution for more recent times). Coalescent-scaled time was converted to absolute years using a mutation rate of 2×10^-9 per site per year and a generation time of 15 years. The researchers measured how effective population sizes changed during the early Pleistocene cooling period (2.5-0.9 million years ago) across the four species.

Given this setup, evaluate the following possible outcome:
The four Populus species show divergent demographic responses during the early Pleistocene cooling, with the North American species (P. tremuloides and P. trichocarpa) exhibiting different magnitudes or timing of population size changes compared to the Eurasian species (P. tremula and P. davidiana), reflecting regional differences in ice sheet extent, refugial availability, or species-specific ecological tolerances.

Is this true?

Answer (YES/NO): NO